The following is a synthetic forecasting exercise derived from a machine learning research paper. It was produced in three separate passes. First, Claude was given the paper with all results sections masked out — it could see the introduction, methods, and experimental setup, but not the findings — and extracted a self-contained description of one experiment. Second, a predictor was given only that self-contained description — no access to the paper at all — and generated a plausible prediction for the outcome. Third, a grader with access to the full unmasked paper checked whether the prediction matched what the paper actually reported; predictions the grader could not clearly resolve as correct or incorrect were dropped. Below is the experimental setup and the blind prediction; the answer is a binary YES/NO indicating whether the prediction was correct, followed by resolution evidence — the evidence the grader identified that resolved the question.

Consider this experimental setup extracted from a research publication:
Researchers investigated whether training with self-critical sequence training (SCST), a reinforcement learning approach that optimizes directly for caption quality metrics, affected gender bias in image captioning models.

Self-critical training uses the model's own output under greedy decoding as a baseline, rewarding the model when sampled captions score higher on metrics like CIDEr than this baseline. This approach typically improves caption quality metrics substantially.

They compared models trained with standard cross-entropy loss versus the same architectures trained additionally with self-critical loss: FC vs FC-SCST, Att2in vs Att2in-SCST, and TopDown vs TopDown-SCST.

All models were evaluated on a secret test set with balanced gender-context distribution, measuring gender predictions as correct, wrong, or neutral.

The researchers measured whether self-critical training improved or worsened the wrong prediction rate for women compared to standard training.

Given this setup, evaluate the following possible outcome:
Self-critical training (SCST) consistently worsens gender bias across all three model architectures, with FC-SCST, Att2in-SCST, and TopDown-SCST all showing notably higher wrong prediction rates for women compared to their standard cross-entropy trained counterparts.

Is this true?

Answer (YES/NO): YES